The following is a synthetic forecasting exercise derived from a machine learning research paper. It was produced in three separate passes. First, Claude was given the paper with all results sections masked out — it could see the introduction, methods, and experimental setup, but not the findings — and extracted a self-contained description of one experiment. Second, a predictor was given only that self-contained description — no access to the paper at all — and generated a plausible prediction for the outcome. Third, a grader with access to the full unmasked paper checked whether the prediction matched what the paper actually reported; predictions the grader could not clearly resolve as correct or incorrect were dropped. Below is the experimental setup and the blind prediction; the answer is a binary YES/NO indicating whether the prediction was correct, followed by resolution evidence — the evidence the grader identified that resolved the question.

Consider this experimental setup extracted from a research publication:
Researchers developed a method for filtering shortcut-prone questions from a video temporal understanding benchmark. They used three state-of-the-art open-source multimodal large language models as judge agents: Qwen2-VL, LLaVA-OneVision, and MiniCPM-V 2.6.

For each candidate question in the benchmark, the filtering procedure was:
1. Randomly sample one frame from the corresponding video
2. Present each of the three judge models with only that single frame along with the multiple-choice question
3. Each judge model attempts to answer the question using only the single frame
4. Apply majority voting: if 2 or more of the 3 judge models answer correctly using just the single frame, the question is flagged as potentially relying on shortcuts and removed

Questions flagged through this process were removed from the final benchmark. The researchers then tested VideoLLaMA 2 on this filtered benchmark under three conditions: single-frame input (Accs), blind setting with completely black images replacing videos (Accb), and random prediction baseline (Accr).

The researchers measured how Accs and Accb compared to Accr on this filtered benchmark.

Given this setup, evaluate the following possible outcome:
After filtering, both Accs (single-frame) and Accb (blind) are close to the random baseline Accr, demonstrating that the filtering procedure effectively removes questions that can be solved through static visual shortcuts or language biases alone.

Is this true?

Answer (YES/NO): NO